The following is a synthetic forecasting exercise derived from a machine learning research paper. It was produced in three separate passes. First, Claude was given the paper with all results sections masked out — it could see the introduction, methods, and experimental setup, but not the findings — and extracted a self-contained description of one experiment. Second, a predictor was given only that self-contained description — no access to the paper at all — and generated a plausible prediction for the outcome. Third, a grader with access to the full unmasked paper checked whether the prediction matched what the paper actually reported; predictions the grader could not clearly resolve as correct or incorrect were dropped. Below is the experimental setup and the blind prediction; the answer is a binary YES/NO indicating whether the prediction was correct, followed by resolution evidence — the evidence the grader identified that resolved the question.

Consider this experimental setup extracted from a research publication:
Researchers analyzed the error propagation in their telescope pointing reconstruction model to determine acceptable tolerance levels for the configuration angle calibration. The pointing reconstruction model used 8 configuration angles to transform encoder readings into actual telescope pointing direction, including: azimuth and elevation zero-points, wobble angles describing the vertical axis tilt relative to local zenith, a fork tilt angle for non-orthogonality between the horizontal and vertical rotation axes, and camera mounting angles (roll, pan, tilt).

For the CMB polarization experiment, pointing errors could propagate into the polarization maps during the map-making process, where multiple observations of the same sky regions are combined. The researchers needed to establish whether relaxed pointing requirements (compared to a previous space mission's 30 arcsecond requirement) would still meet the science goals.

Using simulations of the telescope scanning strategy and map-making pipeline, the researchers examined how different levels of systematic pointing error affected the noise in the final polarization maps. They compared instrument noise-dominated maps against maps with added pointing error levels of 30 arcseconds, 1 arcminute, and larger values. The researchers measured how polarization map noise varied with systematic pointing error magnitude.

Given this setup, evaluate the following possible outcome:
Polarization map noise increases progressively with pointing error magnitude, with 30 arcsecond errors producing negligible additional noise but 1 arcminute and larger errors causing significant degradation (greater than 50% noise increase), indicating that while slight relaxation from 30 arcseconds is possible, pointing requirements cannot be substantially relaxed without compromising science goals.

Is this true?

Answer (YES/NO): NO